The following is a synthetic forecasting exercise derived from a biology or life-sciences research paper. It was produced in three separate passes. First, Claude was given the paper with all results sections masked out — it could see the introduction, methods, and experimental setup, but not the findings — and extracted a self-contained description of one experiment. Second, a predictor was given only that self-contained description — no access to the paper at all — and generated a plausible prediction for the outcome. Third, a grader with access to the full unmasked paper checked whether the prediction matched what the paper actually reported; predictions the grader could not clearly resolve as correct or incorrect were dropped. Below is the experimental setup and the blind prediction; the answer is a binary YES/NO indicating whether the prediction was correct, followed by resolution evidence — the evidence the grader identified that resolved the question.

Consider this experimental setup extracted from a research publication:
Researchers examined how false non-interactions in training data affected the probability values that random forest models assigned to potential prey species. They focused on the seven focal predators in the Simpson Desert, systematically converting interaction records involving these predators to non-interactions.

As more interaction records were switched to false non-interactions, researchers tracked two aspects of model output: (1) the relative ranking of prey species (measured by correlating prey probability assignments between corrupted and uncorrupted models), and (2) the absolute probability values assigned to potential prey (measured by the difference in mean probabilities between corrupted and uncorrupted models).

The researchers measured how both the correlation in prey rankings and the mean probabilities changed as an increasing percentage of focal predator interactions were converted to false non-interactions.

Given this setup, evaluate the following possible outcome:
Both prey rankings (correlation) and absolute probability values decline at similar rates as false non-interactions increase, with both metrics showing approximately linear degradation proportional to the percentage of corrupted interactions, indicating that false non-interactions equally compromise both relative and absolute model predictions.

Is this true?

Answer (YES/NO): NO